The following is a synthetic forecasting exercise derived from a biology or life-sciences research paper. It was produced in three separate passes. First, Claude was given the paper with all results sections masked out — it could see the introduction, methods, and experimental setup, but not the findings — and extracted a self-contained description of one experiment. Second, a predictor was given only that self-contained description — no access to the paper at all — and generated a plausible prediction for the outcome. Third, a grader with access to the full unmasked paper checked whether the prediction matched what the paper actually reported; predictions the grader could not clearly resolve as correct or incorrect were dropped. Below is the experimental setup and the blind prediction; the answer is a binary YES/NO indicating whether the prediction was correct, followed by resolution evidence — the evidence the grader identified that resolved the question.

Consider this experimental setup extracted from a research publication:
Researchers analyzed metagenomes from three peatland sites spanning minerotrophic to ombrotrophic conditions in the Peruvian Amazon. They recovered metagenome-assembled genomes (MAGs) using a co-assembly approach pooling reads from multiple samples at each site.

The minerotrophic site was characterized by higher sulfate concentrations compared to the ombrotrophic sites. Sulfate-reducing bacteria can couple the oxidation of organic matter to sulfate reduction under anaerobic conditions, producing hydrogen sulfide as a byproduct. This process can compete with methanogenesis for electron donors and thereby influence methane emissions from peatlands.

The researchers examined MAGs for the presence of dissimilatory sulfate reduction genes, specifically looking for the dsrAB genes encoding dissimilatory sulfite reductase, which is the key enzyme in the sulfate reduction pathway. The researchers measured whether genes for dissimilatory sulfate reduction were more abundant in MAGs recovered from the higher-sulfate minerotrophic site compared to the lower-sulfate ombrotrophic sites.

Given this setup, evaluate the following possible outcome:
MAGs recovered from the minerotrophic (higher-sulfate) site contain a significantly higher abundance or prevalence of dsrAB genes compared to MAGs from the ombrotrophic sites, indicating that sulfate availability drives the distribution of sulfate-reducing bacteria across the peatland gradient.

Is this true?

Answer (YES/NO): NO